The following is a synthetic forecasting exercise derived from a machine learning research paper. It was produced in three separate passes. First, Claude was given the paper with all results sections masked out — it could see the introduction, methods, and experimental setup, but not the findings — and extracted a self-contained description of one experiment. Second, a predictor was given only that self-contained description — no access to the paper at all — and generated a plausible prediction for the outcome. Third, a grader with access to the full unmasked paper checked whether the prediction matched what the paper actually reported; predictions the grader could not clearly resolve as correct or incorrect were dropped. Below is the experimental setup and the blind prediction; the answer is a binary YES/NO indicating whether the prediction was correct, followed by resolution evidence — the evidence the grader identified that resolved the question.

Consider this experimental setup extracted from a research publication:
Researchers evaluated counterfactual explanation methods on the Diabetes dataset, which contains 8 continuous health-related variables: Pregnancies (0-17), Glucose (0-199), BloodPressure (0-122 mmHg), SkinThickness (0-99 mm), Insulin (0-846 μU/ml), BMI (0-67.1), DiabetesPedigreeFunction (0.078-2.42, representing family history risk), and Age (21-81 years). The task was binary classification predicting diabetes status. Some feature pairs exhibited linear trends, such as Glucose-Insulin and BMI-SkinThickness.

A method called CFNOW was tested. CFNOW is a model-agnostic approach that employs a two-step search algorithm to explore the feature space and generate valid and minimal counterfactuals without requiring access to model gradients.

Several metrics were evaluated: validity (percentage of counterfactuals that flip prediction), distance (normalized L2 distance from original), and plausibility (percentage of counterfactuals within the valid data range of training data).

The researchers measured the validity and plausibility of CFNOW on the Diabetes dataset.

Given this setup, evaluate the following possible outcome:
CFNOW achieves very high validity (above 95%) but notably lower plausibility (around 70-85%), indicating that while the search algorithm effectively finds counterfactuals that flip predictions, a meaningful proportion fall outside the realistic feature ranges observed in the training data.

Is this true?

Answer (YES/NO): NO